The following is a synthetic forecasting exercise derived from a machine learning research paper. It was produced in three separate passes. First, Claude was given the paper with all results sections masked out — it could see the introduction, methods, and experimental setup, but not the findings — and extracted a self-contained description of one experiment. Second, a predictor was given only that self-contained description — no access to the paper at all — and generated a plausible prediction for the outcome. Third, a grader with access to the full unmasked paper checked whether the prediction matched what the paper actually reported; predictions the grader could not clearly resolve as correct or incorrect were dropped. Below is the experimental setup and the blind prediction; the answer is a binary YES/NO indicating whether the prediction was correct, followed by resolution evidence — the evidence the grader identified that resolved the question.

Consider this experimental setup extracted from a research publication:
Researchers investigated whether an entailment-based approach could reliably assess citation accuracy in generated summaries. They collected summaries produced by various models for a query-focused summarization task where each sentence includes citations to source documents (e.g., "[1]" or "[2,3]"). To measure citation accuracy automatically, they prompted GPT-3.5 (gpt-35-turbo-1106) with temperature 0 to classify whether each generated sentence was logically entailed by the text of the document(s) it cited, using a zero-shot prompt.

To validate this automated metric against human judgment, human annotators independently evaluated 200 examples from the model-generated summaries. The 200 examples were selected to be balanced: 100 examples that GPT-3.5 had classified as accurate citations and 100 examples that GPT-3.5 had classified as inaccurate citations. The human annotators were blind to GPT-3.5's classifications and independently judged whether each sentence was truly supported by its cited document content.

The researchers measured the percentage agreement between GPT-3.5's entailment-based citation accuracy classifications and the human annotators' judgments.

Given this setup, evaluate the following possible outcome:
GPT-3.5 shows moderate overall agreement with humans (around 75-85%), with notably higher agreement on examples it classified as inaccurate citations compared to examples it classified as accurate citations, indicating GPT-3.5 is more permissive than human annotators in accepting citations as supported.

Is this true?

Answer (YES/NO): NO